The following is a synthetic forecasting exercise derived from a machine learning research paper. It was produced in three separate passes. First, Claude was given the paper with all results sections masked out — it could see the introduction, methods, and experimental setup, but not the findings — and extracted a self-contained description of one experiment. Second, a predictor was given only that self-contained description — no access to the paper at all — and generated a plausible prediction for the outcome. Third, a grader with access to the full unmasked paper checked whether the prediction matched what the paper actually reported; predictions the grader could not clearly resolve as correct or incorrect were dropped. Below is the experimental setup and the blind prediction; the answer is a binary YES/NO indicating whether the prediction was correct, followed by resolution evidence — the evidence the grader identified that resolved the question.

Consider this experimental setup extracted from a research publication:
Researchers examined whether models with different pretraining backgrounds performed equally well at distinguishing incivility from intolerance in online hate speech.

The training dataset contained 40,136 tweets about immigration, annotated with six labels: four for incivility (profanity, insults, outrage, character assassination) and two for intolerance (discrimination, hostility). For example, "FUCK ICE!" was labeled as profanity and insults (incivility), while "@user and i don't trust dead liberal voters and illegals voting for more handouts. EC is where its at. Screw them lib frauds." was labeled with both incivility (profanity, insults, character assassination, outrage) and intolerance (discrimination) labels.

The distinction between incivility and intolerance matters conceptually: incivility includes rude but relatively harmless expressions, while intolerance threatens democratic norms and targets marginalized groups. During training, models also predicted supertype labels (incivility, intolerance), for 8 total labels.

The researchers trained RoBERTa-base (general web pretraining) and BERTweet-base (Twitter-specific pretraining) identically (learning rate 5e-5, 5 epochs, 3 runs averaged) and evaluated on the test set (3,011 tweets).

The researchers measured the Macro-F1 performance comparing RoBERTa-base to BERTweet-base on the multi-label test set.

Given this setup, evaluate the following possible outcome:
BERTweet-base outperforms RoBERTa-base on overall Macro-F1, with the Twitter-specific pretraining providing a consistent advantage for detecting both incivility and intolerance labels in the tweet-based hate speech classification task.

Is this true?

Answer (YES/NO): NO